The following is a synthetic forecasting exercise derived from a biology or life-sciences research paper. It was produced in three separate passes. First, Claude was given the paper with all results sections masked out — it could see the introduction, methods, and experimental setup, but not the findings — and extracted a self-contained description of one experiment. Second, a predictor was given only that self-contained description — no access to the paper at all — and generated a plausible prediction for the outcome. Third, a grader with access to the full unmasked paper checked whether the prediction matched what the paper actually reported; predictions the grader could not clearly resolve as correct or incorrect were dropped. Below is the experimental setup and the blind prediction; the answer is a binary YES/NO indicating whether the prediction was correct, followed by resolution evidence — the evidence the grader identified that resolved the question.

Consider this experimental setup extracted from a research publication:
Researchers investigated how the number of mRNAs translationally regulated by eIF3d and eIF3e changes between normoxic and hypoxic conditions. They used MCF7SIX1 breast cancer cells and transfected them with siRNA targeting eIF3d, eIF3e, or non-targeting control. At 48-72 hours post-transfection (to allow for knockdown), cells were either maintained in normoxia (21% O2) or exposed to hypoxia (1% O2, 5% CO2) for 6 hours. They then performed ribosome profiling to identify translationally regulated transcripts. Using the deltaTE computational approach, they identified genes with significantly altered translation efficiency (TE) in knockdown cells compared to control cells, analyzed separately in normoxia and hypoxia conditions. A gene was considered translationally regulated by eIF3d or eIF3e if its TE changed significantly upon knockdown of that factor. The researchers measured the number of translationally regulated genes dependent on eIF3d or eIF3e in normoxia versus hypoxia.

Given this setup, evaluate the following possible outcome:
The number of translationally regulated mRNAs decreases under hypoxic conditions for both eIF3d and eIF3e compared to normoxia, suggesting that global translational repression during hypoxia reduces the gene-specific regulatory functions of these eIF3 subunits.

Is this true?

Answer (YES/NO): NO